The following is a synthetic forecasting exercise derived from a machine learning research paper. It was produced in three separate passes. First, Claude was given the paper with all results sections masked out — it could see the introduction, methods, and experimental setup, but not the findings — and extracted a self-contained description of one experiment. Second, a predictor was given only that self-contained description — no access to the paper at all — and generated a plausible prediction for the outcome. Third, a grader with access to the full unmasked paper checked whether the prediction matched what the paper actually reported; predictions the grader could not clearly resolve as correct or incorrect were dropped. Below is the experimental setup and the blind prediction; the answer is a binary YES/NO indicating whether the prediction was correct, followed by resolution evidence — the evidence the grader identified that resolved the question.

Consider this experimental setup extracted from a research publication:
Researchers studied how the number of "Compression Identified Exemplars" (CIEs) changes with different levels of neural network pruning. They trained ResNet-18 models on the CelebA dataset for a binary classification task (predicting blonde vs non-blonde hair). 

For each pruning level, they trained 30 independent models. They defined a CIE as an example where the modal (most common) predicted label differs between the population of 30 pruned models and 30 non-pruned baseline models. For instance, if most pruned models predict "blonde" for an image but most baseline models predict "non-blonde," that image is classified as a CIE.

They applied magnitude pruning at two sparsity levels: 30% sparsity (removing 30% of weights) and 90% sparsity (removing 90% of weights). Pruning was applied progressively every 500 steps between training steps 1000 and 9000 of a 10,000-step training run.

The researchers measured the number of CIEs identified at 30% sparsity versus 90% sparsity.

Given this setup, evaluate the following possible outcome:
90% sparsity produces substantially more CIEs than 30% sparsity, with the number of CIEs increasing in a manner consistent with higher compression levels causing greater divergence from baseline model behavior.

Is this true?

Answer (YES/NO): YES